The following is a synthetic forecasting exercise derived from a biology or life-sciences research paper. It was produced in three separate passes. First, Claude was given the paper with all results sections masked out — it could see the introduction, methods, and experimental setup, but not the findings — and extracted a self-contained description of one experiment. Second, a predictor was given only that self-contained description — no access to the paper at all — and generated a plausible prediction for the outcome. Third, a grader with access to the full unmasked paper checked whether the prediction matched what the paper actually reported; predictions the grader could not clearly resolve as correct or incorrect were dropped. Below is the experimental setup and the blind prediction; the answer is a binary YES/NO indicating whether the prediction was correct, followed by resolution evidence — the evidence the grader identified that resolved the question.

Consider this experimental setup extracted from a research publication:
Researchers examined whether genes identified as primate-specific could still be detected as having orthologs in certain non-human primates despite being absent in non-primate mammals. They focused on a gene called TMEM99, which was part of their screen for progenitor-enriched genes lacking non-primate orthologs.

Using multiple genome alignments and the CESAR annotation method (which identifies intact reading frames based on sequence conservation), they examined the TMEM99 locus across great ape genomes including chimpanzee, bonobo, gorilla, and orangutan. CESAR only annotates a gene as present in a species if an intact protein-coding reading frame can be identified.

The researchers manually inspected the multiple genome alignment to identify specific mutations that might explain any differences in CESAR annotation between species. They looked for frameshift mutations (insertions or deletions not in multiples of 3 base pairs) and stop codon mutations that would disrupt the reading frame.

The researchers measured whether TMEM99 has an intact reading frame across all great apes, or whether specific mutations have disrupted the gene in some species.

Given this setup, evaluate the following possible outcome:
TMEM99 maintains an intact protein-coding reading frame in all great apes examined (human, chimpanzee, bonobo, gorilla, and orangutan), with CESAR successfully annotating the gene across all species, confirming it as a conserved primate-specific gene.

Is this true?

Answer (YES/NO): NO